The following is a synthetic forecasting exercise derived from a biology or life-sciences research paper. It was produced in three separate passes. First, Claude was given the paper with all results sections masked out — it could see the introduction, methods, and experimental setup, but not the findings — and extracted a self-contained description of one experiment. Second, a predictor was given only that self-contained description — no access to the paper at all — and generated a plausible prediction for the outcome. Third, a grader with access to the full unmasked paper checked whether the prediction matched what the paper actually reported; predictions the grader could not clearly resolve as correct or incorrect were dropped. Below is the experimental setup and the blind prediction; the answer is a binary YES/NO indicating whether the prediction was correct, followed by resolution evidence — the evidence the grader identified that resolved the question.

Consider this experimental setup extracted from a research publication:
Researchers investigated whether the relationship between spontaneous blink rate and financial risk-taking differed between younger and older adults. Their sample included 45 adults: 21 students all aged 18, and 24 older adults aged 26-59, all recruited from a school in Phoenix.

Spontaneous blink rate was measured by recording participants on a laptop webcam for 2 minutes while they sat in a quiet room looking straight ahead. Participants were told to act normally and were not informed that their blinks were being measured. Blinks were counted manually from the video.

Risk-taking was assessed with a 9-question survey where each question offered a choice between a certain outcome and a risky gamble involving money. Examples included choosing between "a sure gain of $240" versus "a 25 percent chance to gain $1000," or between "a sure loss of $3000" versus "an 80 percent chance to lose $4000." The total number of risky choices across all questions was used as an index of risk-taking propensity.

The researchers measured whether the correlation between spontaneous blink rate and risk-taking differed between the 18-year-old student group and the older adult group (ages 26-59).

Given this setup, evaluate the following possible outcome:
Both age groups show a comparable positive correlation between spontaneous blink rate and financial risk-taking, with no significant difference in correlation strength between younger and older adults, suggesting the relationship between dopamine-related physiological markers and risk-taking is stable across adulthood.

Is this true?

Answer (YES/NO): YES